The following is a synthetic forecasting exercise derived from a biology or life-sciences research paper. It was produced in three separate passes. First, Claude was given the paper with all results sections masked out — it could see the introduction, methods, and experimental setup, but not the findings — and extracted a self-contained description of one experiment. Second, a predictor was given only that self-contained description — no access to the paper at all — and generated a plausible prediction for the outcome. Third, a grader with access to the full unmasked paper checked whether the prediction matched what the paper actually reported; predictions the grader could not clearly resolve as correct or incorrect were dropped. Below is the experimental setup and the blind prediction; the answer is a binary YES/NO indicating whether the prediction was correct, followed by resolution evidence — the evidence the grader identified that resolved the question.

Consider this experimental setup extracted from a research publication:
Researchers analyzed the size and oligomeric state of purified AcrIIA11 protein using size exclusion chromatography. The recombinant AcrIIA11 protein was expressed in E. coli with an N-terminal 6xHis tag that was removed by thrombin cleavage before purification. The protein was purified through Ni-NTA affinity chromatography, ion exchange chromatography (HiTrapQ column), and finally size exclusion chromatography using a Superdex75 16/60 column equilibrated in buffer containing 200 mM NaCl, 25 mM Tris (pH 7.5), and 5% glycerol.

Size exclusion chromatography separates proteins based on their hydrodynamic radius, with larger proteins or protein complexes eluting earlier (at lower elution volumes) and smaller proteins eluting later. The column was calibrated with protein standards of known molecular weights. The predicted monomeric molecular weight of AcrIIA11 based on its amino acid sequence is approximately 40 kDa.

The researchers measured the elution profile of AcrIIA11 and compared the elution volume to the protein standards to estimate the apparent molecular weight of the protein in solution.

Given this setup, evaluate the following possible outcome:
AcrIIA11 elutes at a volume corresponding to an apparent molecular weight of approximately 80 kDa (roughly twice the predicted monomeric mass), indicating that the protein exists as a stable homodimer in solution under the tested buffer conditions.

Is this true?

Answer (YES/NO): NO